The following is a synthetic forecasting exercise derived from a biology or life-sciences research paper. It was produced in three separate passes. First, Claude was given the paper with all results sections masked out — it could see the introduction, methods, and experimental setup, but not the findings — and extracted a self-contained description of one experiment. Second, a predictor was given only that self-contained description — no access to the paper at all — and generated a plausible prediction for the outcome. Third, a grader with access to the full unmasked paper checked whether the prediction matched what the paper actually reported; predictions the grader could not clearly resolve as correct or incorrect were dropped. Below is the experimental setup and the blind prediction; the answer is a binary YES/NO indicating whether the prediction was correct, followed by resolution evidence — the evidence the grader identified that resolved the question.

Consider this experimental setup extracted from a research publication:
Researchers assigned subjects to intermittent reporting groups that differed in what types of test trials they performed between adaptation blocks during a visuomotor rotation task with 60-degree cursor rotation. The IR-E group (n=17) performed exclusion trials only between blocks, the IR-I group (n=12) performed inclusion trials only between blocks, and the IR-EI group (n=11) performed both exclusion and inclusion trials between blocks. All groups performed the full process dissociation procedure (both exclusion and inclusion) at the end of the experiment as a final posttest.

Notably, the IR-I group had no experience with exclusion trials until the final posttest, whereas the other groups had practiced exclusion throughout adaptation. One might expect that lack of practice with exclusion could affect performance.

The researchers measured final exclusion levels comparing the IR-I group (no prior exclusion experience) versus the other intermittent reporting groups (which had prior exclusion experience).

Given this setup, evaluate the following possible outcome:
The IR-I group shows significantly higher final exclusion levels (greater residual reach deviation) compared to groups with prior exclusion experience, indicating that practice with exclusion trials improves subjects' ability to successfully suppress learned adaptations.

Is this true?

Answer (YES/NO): NO